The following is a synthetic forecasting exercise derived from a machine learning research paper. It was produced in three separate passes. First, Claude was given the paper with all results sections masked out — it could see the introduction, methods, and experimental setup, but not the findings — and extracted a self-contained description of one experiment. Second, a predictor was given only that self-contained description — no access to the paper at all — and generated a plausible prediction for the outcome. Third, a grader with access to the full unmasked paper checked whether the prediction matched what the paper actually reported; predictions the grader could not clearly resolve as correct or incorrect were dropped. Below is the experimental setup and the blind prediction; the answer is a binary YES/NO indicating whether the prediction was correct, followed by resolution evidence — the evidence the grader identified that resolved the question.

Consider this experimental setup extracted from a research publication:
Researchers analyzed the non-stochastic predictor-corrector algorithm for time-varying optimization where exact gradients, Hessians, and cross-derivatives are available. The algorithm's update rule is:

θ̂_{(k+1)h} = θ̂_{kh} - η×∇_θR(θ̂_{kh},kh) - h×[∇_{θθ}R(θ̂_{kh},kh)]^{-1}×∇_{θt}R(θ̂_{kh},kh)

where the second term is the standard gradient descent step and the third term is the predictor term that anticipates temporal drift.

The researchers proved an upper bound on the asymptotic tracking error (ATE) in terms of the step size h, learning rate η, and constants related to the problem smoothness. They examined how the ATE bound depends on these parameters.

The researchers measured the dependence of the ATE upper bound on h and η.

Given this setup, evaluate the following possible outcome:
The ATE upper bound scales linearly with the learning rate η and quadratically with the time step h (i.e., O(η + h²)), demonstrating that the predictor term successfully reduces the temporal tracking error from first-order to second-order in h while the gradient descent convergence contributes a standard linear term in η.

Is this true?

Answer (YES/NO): NO